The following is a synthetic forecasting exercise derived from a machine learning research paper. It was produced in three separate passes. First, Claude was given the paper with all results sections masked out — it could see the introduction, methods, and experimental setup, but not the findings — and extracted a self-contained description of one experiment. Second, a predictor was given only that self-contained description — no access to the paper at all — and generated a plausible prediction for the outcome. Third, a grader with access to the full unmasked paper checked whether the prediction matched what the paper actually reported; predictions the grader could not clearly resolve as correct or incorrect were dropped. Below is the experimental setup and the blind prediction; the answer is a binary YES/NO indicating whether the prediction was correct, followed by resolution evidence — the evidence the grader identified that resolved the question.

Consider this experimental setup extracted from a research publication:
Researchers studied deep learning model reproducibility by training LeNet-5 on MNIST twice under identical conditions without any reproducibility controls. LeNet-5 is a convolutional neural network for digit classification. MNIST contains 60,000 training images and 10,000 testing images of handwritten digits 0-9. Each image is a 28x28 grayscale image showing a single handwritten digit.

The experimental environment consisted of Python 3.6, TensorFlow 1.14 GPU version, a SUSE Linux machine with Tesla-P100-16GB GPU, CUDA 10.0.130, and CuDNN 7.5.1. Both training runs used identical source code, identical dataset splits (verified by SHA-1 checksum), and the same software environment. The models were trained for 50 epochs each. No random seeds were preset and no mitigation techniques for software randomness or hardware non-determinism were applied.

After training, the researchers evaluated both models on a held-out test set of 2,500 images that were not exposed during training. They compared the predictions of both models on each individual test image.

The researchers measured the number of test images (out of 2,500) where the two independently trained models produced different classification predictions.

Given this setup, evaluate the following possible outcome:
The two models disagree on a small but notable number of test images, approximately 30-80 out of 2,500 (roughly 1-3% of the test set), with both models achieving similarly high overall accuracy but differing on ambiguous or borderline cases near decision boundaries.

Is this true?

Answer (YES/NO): YES